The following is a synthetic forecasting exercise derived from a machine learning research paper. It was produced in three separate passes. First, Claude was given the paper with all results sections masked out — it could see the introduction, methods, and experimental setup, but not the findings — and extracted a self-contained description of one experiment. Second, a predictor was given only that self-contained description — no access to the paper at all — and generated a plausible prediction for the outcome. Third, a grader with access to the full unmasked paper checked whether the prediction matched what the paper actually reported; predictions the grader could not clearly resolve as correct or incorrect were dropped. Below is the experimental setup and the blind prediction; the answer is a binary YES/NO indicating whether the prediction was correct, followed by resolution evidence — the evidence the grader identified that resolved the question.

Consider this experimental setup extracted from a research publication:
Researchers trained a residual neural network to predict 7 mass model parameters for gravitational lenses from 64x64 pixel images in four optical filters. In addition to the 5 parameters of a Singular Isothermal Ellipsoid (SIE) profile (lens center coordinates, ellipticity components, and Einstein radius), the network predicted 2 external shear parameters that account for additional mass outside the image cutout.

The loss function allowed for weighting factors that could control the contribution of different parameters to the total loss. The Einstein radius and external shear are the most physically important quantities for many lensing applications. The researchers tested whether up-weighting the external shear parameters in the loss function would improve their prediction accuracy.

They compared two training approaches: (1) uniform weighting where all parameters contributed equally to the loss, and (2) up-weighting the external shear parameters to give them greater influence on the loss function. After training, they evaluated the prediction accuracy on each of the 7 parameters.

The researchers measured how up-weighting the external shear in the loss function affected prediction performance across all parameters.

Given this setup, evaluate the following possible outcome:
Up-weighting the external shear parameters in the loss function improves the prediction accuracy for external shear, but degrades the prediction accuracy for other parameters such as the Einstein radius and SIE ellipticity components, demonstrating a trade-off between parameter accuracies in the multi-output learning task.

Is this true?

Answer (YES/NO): YES